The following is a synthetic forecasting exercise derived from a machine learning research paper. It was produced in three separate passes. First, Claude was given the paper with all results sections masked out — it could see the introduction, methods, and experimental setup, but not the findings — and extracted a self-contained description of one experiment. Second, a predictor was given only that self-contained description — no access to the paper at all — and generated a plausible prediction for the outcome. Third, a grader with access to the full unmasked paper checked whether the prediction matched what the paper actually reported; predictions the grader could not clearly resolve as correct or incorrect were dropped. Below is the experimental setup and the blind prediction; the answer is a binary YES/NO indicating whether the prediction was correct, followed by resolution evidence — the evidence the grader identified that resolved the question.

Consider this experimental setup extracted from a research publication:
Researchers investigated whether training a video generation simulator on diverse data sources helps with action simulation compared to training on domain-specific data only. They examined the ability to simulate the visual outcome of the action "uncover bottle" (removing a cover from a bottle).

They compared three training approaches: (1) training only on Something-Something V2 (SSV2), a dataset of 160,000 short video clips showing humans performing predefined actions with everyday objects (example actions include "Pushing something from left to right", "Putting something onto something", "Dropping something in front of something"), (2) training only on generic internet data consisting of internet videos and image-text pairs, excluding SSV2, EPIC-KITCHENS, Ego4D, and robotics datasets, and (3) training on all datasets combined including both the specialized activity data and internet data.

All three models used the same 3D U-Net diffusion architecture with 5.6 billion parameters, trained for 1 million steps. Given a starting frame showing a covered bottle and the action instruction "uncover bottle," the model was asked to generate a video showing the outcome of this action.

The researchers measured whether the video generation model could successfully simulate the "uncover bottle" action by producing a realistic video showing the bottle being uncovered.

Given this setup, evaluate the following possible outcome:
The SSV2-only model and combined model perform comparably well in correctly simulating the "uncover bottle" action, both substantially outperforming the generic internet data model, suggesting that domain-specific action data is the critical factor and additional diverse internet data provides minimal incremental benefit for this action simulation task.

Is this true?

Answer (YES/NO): NO